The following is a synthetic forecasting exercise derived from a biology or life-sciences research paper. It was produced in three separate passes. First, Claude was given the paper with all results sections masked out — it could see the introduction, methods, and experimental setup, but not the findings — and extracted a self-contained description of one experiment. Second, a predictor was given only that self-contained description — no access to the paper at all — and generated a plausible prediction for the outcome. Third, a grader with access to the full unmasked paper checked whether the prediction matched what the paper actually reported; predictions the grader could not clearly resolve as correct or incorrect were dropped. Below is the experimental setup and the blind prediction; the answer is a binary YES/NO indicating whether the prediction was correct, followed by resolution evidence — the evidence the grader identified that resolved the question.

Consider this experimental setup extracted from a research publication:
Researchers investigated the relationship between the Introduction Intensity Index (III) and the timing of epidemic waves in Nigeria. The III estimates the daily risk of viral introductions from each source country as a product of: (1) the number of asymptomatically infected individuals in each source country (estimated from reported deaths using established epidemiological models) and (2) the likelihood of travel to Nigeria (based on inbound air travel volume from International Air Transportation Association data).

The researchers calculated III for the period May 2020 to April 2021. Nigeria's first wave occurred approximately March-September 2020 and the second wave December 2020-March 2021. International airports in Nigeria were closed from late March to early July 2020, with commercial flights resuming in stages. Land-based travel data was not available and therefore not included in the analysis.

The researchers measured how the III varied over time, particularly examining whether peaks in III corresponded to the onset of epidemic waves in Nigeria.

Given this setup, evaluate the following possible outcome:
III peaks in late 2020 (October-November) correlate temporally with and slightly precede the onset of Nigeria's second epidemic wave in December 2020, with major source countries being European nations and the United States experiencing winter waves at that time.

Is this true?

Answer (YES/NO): NO